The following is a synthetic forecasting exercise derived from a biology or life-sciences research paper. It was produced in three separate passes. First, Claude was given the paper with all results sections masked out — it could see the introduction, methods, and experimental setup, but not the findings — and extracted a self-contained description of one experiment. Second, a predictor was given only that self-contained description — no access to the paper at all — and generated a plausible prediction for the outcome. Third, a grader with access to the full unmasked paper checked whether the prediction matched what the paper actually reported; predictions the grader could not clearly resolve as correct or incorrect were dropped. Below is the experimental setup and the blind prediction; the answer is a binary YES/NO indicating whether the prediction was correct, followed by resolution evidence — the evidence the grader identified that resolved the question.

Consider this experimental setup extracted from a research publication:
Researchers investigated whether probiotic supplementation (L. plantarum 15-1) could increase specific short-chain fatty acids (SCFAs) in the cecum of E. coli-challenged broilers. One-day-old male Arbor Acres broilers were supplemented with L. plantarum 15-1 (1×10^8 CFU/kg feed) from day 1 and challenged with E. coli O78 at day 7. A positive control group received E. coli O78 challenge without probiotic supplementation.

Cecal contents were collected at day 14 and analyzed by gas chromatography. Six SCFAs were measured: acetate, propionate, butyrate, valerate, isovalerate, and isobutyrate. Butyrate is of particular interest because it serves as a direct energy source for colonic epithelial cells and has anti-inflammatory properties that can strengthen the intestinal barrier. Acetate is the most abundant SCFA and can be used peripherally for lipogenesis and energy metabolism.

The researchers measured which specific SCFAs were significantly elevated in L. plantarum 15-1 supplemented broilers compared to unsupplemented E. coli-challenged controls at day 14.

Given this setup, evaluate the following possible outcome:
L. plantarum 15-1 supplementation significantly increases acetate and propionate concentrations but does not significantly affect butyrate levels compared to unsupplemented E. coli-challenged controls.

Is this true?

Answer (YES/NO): NO